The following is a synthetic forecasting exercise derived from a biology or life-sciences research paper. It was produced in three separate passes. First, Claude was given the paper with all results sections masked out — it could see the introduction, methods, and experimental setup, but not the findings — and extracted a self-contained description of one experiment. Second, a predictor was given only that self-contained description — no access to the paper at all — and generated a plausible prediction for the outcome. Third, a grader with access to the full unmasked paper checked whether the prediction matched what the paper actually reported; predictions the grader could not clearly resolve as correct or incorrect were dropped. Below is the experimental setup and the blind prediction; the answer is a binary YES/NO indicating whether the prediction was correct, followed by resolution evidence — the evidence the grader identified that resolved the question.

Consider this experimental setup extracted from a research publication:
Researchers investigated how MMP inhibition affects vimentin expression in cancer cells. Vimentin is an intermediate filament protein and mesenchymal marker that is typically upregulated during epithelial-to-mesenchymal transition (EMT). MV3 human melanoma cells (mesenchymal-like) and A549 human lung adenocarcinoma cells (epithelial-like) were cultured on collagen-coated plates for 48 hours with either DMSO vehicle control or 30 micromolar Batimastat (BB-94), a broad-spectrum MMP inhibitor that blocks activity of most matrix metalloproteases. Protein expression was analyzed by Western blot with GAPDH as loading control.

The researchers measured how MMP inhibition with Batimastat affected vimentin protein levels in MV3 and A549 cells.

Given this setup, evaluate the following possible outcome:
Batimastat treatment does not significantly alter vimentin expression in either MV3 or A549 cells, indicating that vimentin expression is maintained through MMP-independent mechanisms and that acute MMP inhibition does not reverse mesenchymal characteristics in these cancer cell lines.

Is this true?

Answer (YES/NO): NO